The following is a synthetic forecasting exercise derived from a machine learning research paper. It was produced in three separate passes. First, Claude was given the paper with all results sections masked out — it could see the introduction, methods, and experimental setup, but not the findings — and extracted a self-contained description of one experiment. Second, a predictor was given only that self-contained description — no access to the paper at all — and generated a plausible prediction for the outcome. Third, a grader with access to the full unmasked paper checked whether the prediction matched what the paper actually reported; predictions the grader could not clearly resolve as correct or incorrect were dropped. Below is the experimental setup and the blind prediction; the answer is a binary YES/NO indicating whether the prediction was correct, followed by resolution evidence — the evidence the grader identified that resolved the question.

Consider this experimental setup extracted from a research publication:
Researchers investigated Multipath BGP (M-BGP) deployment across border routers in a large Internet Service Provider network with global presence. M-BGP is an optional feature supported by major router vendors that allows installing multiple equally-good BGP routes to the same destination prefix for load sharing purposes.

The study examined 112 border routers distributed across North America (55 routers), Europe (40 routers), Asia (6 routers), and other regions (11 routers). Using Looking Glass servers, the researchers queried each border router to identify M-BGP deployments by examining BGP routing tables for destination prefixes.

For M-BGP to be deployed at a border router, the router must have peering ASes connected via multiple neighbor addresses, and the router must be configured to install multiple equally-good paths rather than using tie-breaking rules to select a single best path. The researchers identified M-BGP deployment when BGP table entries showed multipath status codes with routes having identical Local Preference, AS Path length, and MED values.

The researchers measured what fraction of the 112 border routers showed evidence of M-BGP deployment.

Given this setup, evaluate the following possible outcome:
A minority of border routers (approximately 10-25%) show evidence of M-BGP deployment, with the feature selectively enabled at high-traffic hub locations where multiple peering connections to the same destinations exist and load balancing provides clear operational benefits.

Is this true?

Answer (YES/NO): NO